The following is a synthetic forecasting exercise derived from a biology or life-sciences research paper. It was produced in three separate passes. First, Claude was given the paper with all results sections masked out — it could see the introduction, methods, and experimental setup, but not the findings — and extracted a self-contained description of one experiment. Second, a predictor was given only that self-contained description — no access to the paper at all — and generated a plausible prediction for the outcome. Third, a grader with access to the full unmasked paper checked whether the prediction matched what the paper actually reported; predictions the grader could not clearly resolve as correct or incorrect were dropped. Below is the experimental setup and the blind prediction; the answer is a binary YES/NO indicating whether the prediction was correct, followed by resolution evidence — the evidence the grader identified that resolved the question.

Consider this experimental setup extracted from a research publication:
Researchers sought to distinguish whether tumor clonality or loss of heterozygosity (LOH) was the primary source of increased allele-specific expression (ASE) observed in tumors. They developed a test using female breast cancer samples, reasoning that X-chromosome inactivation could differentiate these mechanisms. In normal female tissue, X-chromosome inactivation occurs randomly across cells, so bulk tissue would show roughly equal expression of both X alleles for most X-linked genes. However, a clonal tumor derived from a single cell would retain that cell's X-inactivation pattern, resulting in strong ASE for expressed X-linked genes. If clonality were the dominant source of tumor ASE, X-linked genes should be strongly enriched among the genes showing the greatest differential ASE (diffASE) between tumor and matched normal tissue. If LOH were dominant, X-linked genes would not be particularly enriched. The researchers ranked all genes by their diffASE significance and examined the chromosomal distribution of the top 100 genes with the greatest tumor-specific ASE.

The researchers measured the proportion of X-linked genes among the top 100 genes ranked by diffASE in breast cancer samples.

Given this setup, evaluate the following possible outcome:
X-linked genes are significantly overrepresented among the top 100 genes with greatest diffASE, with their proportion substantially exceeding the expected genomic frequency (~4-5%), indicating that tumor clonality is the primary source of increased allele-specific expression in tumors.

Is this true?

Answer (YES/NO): YES